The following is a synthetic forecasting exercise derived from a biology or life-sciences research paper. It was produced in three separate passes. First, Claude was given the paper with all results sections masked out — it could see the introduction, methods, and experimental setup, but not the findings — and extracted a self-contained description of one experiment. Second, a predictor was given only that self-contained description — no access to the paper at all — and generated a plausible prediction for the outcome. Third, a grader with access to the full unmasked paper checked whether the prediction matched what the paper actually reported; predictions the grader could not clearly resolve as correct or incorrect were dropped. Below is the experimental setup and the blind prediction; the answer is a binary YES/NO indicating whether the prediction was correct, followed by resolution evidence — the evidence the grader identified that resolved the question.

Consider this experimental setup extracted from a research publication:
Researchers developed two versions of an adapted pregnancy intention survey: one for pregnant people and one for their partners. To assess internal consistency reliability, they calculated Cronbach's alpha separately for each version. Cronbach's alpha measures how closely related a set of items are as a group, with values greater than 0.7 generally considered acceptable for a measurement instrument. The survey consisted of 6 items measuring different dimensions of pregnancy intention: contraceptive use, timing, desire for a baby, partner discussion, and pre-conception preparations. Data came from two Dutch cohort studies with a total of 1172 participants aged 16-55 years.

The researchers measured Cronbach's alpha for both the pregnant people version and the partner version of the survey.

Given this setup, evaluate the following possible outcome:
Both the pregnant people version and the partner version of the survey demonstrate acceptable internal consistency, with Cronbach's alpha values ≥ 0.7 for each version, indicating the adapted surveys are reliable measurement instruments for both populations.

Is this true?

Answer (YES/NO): YES